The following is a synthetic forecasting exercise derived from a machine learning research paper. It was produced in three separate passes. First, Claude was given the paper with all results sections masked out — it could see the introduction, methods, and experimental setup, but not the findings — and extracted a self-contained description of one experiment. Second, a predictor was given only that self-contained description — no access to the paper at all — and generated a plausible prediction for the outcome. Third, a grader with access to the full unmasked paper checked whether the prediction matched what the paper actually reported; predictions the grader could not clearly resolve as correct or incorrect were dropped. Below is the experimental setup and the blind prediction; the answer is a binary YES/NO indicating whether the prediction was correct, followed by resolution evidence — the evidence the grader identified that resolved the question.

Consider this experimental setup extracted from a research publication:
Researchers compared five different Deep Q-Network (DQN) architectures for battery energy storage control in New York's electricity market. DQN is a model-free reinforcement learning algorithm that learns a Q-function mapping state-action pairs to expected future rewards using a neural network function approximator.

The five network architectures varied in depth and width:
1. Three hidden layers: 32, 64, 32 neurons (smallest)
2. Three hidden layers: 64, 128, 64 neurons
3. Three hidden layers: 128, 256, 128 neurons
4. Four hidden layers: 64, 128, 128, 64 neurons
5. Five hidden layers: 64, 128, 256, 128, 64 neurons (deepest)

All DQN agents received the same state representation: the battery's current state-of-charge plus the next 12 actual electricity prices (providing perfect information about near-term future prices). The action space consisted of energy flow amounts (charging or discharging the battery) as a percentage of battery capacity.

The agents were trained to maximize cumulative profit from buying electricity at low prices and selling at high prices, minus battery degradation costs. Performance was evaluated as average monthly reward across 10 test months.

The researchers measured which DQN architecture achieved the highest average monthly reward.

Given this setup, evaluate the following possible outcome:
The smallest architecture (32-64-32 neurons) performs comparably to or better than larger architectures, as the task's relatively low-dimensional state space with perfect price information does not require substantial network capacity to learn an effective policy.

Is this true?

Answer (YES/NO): NO